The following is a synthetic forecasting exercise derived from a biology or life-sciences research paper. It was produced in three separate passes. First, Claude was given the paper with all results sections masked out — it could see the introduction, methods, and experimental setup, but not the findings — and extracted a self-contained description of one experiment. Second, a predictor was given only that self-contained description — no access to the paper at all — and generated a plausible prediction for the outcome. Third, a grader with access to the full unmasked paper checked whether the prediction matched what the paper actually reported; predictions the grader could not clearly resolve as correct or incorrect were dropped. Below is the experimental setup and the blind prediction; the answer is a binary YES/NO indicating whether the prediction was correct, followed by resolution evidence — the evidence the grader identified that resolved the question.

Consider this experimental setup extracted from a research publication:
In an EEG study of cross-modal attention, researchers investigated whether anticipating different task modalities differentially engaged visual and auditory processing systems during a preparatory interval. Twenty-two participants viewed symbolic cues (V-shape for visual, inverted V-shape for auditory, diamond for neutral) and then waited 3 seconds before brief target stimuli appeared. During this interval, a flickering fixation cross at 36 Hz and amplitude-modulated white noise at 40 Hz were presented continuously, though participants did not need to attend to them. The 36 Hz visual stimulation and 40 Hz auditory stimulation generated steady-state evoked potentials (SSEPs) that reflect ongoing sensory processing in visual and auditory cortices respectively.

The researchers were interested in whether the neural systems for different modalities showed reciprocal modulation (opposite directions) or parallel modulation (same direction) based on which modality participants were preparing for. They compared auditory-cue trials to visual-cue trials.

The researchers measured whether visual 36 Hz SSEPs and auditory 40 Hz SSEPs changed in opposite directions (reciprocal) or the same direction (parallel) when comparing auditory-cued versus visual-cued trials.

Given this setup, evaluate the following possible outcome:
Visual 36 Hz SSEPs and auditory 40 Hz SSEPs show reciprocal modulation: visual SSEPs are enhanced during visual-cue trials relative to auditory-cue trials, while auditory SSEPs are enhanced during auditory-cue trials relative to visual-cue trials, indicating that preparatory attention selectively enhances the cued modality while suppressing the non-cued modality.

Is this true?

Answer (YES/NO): NO